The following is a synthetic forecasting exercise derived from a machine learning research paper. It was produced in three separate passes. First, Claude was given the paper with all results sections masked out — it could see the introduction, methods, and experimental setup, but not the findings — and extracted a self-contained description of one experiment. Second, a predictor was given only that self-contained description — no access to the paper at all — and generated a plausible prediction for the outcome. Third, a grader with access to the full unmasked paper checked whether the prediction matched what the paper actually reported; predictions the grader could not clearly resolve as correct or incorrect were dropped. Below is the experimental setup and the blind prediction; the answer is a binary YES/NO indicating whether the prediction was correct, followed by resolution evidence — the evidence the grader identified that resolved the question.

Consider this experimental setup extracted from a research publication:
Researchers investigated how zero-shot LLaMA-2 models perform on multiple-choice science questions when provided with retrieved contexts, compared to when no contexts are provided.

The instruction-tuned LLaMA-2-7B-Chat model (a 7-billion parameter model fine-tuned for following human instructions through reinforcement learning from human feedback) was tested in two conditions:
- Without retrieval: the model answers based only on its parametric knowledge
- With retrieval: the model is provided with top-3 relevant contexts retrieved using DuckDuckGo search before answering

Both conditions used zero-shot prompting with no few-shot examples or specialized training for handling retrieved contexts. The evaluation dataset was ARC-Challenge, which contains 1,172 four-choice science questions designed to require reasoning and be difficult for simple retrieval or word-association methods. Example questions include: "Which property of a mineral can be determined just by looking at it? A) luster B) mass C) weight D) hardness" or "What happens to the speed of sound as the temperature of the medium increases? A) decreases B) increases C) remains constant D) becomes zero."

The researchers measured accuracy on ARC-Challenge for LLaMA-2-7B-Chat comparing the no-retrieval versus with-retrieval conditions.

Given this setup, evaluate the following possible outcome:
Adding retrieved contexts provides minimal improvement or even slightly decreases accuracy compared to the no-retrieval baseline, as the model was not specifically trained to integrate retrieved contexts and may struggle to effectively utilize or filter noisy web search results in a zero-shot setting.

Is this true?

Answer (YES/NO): YES